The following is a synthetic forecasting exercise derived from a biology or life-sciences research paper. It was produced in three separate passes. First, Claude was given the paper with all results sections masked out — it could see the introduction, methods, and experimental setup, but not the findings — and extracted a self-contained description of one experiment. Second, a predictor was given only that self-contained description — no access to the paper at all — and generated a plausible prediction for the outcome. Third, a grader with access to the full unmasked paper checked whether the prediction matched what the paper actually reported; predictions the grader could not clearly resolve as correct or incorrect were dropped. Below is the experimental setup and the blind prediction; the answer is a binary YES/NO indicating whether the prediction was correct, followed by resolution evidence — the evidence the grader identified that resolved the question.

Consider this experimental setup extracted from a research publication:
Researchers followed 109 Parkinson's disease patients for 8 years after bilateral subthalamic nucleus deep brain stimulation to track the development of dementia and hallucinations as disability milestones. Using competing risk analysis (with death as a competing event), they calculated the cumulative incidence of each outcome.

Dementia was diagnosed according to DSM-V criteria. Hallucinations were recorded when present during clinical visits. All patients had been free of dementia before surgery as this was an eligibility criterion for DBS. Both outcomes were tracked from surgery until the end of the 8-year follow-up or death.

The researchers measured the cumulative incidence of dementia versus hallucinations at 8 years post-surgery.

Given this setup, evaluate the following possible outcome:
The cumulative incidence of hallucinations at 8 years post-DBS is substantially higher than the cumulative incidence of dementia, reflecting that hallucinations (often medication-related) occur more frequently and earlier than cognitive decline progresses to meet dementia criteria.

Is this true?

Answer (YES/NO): NO